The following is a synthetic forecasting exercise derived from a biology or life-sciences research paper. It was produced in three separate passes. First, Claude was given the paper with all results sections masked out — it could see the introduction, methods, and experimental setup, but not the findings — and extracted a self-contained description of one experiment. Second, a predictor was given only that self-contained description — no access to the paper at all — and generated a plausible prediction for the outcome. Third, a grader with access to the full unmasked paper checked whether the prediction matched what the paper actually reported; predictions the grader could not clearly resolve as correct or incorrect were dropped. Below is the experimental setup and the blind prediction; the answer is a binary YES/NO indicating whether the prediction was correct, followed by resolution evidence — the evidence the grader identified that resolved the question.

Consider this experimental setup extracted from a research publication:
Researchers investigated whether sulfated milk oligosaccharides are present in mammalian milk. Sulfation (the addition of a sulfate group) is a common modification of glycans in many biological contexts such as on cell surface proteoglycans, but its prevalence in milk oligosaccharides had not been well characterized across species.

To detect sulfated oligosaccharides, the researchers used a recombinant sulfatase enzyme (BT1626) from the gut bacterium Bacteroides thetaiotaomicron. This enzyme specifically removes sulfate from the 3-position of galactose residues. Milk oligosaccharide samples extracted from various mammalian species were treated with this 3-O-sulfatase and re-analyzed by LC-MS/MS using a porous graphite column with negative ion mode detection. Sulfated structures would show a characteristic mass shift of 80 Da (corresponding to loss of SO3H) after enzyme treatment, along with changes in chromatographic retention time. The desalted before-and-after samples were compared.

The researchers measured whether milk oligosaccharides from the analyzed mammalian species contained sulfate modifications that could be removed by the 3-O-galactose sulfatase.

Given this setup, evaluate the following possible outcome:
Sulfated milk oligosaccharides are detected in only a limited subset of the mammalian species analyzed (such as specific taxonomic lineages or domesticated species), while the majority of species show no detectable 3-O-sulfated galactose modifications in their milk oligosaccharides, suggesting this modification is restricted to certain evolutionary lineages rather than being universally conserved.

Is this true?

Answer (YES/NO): YES